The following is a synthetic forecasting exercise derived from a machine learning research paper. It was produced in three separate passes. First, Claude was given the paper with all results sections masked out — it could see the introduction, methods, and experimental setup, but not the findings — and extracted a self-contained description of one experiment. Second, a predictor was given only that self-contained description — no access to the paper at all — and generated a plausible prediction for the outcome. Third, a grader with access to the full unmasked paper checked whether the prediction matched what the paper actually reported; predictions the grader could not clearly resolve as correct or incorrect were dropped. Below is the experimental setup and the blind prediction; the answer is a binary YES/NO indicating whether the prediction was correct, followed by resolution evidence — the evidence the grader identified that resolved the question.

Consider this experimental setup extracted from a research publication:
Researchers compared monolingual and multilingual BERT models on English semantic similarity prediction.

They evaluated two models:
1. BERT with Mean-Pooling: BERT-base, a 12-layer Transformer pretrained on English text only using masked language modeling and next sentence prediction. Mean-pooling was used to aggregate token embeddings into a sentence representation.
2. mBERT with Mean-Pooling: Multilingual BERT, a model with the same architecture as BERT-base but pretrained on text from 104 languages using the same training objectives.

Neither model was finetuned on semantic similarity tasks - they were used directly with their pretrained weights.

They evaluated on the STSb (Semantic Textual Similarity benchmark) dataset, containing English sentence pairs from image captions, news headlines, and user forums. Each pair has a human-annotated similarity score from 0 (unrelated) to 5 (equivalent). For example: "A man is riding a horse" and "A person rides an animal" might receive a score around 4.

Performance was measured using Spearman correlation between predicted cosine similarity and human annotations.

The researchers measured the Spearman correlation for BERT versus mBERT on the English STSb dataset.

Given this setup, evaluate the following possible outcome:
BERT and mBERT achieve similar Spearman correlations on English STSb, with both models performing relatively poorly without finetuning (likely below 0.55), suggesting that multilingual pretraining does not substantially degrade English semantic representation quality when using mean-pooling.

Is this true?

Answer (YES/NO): NO